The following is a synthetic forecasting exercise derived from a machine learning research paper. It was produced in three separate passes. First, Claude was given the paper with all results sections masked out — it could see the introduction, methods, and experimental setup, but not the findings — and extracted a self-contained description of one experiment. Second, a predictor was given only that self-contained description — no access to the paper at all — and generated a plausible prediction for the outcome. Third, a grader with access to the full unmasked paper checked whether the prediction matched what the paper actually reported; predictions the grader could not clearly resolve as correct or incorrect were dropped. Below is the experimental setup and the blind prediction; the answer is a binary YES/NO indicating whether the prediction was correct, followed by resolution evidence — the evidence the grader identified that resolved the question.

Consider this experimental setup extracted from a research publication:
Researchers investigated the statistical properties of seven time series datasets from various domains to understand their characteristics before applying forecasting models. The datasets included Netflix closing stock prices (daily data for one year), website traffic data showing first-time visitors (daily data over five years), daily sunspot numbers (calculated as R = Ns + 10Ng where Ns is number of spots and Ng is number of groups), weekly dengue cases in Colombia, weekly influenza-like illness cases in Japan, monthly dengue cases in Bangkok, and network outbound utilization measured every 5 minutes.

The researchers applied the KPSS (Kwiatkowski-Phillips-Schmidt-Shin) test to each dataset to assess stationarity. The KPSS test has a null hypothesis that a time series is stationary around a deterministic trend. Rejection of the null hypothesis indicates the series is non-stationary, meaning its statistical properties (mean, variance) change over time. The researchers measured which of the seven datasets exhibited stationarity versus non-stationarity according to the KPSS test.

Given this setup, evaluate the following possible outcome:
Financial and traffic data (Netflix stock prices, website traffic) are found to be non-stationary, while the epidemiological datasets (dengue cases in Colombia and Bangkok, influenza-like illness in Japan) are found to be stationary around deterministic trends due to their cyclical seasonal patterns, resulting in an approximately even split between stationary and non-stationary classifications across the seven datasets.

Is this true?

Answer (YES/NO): NO